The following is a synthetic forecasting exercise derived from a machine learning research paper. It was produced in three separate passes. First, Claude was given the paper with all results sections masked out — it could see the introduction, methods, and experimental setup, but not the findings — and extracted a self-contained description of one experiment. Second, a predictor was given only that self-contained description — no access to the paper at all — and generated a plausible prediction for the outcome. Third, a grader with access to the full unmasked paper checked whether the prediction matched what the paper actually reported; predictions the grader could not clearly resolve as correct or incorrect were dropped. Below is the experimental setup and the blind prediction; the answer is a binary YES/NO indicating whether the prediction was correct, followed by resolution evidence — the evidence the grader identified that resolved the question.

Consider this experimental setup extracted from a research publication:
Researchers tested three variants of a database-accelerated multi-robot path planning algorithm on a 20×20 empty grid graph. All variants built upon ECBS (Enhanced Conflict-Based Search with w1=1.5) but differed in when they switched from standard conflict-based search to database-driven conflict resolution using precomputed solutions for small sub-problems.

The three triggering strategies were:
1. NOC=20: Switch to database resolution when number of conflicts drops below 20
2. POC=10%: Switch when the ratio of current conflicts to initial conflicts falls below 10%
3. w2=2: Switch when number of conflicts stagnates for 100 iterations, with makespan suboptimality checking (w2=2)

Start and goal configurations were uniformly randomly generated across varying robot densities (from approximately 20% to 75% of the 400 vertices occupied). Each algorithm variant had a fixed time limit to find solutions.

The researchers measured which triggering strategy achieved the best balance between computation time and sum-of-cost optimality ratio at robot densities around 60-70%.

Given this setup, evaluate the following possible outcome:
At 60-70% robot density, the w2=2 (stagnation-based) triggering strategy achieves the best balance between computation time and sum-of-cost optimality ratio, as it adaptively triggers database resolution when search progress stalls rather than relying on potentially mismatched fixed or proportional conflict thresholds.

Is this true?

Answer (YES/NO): NO